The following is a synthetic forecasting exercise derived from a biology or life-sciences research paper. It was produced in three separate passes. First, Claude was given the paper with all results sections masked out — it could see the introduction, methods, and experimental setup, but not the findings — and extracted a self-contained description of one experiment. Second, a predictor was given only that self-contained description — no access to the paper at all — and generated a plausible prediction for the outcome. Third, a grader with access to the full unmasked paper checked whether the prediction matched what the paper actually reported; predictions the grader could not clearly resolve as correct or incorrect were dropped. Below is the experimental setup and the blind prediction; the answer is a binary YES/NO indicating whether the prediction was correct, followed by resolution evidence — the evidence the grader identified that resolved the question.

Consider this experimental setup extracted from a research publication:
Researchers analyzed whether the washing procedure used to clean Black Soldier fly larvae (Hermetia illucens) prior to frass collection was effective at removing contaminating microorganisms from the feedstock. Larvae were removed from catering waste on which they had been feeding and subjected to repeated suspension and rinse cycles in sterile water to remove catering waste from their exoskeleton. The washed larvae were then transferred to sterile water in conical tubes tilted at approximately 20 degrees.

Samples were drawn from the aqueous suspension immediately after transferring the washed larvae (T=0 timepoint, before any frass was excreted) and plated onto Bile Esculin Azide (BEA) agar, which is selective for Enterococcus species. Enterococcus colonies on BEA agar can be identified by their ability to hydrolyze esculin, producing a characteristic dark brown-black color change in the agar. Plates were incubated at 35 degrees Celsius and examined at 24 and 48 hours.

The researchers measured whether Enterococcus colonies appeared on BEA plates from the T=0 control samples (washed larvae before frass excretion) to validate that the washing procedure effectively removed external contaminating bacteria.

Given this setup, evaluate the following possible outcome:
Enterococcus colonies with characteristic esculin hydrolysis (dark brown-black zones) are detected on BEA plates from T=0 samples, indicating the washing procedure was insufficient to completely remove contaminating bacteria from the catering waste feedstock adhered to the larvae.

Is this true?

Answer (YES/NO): NO